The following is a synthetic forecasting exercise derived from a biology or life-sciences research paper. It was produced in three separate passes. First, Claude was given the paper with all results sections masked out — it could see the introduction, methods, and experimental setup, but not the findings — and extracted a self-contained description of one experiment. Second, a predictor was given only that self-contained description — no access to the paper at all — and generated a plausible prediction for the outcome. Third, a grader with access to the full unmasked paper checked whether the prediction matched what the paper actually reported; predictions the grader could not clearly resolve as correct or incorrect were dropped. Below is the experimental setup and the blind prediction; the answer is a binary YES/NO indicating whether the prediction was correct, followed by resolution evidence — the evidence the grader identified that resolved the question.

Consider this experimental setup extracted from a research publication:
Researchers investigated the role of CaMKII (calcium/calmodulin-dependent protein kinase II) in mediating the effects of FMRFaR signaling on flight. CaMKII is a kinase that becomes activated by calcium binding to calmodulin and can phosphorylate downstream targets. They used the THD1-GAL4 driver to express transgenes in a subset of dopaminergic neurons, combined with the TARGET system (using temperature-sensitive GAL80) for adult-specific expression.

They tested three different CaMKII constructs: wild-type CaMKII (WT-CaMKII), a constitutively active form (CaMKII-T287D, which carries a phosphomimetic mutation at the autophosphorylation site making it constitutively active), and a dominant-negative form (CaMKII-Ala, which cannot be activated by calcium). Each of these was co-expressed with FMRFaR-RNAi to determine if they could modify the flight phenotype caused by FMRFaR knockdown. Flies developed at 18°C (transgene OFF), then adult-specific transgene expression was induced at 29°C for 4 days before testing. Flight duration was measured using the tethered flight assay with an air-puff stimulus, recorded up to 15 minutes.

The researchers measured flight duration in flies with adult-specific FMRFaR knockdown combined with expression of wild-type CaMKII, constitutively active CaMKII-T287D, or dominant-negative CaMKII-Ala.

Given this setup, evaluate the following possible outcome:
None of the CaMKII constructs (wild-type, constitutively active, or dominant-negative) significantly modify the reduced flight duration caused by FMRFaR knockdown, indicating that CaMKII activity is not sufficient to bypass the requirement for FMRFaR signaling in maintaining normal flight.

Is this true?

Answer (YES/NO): NO